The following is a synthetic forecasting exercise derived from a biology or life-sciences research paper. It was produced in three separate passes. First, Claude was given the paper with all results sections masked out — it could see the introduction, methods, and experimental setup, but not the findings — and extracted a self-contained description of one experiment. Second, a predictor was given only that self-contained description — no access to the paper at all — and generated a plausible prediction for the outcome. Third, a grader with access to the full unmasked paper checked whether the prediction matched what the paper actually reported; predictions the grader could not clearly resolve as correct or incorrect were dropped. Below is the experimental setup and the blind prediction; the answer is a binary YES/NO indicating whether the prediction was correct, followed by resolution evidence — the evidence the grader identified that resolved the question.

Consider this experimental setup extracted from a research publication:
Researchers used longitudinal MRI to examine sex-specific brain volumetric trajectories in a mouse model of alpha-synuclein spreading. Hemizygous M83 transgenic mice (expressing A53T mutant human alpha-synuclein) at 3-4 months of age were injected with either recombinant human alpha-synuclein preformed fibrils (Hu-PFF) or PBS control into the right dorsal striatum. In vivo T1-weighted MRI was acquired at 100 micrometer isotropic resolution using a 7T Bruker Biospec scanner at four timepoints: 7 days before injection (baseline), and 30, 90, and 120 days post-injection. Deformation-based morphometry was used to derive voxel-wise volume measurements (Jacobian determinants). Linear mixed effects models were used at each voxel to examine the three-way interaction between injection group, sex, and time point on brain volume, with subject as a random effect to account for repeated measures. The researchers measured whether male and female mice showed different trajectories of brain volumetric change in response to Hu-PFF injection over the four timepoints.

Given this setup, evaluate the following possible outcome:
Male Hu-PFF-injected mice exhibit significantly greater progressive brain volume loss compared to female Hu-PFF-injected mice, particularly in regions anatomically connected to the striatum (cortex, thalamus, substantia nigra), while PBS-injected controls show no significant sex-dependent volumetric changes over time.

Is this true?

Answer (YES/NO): YES